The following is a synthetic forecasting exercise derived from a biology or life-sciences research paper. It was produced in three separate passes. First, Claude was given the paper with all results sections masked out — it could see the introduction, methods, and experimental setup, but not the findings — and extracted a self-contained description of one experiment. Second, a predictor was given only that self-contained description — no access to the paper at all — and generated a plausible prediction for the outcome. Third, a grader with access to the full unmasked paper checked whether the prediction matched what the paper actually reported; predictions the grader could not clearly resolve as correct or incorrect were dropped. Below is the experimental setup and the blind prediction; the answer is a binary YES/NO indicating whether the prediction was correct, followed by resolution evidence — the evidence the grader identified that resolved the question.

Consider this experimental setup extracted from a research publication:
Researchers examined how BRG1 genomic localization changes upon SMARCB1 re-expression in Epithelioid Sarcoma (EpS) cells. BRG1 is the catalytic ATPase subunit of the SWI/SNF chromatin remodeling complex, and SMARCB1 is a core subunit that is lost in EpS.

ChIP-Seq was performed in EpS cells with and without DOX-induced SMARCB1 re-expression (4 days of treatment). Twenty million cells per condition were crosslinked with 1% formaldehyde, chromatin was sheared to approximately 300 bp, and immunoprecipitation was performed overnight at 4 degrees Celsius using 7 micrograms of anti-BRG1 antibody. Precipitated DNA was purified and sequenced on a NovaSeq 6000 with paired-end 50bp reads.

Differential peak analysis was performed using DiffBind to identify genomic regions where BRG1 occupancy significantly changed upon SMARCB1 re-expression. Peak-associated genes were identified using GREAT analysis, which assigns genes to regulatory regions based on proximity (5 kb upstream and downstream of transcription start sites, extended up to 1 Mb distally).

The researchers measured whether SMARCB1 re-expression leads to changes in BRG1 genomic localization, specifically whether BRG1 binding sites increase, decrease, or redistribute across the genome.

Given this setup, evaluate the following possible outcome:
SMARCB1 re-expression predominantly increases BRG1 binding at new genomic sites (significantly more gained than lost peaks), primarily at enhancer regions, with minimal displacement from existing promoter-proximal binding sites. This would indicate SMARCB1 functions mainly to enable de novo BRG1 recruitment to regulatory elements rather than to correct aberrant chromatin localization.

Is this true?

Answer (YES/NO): NO